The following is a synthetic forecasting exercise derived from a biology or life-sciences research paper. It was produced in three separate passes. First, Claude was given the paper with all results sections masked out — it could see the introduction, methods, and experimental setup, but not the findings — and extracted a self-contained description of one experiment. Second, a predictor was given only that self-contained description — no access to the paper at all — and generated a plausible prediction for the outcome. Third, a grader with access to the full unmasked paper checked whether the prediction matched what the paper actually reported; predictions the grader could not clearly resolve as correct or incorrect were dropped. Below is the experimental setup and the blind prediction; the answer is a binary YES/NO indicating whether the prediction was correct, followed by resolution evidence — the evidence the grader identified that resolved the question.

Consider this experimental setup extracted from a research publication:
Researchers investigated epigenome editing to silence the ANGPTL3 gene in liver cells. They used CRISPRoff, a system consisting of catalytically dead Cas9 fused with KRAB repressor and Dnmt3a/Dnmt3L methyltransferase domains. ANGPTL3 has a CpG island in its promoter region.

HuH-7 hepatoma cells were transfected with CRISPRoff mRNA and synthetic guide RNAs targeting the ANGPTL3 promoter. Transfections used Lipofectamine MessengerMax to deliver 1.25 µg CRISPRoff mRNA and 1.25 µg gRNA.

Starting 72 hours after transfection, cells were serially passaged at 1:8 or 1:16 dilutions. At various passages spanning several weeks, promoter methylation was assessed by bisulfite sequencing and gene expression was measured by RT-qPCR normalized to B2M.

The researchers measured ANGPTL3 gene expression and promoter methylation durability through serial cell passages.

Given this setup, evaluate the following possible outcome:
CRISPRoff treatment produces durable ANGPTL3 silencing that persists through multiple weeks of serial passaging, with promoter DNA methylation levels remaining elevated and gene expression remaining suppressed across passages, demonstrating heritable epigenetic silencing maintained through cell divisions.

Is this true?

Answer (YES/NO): NO